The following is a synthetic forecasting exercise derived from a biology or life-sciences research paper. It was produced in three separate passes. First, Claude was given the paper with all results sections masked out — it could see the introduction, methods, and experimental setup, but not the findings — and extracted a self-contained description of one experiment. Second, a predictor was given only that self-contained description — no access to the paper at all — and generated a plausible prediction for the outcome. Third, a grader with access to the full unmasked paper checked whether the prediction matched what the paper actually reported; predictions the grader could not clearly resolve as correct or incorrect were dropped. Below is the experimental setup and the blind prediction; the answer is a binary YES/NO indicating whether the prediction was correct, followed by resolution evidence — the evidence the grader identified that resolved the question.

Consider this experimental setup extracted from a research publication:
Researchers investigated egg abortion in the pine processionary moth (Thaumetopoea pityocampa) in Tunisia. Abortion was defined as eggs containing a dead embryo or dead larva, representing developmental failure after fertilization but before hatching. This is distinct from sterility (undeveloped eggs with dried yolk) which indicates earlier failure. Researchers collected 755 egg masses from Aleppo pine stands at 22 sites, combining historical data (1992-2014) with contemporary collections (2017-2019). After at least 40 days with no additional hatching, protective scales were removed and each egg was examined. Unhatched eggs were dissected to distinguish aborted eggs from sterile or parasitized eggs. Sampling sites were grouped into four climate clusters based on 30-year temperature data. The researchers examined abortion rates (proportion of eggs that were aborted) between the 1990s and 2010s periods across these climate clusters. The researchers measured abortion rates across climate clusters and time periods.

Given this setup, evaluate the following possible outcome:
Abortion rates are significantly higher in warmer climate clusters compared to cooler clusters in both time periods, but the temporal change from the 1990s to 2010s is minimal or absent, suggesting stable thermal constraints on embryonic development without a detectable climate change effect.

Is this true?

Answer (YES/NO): NO